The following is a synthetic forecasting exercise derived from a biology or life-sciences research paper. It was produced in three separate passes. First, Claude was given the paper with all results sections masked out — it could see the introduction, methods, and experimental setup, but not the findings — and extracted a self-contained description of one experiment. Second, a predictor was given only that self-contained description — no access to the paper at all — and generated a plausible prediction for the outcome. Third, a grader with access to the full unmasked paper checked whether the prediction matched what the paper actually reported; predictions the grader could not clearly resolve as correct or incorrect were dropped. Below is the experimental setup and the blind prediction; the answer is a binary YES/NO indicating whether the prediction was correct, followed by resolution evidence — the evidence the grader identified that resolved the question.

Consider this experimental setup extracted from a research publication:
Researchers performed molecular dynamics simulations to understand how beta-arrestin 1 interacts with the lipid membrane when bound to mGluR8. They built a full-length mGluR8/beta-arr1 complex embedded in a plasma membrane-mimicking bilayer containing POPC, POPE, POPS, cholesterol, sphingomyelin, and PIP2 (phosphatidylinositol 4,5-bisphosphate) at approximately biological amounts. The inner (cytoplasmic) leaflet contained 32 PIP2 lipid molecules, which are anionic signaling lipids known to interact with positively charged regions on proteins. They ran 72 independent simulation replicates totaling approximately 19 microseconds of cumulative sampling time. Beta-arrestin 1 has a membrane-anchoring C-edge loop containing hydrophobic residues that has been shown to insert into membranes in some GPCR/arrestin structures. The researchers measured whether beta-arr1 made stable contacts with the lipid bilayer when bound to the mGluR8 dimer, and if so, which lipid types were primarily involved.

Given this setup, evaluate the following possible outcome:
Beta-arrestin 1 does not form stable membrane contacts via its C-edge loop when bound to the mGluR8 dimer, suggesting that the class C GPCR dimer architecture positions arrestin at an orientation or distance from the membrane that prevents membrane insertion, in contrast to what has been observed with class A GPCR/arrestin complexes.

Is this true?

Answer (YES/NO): NO